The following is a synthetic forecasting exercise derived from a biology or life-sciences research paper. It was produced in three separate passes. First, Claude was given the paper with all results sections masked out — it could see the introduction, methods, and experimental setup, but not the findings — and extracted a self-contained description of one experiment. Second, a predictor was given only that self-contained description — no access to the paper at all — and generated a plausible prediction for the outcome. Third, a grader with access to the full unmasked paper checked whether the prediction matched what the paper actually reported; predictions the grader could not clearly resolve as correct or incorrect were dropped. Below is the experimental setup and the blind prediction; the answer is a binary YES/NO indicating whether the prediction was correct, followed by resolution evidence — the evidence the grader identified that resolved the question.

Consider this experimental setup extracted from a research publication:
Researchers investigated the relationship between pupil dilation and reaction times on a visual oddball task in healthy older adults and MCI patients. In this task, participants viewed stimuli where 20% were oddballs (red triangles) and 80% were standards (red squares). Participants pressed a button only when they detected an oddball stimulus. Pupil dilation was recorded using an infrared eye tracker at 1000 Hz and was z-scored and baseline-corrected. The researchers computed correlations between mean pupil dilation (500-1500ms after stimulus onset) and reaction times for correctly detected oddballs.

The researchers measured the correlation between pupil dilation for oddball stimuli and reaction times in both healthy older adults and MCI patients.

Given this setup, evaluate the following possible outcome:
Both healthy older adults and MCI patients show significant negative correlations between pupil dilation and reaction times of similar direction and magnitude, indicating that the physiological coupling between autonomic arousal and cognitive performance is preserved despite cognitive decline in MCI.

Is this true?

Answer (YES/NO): YES